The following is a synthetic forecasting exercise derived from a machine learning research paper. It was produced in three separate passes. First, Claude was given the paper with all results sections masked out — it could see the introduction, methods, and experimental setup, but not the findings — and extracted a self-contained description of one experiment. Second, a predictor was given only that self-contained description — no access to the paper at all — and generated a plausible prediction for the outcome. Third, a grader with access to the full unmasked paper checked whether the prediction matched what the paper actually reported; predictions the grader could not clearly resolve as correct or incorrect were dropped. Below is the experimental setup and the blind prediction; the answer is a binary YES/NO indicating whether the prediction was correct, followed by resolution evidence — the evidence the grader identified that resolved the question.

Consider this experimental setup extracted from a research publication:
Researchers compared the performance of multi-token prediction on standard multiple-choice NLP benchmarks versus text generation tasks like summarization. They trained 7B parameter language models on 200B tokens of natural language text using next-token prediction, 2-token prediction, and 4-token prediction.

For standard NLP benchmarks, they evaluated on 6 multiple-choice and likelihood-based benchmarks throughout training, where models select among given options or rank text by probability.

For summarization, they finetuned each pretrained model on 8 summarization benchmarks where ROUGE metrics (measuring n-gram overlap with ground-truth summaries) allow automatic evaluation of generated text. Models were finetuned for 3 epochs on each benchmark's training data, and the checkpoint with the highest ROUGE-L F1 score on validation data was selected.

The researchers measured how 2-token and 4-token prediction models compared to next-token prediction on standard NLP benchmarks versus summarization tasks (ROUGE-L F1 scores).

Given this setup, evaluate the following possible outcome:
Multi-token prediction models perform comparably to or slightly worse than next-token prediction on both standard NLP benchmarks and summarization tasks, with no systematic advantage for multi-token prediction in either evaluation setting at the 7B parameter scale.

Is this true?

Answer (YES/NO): NO